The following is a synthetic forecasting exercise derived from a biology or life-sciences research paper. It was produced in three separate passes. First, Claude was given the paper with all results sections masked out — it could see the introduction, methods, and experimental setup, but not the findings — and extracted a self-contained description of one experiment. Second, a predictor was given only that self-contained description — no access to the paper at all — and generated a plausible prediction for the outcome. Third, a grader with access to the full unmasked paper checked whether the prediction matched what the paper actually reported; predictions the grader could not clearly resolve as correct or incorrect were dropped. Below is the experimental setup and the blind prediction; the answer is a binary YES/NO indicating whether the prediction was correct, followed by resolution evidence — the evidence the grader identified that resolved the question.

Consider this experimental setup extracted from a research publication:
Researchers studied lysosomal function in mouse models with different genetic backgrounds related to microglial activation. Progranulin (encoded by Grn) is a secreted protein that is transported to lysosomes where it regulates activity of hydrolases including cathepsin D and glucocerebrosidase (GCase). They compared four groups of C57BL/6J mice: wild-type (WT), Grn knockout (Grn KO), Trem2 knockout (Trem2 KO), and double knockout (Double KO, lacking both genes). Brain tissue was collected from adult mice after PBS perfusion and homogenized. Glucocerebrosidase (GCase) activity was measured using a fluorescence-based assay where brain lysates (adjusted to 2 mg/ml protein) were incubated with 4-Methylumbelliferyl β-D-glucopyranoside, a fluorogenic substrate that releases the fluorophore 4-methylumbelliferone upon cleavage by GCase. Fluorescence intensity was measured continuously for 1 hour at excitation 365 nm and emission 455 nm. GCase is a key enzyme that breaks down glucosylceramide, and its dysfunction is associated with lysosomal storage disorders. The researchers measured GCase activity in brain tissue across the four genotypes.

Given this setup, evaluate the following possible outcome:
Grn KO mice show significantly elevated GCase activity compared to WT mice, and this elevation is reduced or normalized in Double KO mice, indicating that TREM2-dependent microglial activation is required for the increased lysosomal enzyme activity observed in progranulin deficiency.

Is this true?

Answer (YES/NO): NO